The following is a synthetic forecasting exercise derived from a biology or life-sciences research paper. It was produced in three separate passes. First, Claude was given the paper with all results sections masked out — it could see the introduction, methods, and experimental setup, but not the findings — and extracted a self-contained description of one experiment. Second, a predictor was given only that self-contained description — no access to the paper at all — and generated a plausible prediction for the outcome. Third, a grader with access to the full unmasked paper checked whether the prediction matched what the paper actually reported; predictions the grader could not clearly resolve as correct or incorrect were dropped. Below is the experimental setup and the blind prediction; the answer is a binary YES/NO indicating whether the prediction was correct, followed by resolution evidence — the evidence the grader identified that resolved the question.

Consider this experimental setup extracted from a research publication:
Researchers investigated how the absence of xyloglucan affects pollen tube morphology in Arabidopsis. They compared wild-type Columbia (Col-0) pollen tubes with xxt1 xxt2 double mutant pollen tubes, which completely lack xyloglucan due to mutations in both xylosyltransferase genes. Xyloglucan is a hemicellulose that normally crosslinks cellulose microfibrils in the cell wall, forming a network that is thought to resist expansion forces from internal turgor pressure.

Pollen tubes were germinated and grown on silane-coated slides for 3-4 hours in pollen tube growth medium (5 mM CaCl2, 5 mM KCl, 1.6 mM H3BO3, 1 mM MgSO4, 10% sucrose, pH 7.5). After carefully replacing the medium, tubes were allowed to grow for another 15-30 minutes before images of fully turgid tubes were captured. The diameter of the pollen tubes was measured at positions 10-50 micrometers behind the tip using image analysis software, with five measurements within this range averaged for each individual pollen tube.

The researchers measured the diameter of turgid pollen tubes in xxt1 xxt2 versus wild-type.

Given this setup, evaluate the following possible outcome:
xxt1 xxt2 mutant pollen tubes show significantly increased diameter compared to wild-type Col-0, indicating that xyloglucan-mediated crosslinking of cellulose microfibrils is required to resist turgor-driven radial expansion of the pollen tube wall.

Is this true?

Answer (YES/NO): NO